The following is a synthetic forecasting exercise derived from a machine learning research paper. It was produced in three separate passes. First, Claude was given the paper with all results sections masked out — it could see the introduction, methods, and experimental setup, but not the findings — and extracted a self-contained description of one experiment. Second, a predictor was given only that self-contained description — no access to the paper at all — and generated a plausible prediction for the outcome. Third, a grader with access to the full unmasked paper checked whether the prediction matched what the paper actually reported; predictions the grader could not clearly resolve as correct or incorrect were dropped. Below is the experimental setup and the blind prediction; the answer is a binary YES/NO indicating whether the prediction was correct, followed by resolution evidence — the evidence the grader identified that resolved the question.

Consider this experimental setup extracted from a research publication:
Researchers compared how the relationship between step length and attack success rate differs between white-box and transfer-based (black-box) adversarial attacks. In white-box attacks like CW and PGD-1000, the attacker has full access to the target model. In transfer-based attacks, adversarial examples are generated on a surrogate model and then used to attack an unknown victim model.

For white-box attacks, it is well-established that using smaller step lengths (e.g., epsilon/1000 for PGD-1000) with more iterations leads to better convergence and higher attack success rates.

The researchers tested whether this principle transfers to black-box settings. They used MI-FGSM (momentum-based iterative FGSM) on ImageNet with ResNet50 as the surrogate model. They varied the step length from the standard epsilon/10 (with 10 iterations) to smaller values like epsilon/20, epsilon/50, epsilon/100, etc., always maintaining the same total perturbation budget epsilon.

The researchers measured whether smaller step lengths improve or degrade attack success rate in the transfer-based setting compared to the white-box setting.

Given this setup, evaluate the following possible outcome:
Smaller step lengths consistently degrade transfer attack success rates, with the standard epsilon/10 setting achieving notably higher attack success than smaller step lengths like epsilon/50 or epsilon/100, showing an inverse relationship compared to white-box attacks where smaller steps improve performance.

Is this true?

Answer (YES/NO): YES